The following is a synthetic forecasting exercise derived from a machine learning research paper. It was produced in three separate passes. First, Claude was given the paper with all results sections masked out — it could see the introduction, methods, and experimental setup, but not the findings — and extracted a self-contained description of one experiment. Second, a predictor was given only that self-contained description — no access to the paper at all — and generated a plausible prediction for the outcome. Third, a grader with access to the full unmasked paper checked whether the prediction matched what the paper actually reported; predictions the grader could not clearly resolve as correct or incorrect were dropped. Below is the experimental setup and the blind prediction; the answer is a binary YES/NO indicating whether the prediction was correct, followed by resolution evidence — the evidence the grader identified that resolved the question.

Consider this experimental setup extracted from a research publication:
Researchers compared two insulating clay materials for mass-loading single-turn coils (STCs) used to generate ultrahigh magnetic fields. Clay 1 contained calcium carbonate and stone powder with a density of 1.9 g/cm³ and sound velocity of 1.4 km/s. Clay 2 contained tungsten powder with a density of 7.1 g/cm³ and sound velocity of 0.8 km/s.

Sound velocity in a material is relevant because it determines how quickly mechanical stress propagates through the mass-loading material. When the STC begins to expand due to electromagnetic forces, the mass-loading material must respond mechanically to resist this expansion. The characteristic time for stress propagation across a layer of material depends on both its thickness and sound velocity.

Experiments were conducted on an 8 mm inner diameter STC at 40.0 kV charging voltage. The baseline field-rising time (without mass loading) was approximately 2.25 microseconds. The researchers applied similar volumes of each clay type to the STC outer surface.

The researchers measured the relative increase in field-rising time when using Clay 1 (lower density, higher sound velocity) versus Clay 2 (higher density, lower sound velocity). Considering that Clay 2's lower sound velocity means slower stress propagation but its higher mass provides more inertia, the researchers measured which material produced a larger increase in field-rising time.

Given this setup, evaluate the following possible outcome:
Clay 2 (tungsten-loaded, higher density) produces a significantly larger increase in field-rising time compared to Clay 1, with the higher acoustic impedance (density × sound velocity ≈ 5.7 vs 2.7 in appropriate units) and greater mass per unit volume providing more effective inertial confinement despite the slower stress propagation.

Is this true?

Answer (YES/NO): YES